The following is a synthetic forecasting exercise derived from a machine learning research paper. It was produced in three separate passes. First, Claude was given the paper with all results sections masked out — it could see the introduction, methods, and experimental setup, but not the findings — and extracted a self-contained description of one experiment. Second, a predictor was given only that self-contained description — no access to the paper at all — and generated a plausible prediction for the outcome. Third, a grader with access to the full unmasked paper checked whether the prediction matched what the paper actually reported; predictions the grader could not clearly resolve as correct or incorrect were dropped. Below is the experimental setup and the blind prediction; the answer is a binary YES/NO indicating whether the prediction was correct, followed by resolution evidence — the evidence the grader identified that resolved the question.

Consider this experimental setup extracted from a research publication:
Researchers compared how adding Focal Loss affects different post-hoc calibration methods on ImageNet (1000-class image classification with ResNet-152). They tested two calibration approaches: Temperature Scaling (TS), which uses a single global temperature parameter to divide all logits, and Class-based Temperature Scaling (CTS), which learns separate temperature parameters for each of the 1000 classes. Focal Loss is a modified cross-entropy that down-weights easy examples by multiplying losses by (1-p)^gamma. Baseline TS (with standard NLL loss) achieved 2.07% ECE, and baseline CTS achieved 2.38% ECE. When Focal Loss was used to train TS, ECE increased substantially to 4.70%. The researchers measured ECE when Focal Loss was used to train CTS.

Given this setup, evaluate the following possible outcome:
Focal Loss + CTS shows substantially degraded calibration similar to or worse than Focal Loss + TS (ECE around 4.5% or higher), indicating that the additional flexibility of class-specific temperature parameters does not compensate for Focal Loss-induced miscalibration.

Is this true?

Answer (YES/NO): NO